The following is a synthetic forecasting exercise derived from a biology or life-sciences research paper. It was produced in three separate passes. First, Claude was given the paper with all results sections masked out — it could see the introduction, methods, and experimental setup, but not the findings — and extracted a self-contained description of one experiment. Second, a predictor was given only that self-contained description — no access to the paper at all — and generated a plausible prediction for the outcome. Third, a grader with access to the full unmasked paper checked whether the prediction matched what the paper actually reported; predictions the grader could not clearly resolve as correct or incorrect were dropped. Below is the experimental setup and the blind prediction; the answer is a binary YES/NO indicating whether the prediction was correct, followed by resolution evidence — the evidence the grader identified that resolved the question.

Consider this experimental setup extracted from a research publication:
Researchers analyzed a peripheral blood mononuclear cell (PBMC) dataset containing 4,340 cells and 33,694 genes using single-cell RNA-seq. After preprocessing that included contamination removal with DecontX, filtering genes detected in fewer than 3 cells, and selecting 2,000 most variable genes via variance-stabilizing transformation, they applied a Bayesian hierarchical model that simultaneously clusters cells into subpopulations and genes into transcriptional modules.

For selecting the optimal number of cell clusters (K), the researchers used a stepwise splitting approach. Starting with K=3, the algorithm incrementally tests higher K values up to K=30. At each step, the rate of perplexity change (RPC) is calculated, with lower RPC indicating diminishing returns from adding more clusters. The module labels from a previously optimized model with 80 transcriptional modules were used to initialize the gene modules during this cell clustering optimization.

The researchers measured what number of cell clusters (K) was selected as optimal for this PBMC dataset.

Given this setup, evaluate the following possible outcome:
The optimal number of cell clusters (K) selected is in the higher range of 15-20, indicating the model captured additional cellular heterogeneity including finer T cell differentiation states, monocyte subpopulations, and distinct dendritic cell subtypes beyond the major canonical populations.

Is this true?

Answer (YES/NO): YES